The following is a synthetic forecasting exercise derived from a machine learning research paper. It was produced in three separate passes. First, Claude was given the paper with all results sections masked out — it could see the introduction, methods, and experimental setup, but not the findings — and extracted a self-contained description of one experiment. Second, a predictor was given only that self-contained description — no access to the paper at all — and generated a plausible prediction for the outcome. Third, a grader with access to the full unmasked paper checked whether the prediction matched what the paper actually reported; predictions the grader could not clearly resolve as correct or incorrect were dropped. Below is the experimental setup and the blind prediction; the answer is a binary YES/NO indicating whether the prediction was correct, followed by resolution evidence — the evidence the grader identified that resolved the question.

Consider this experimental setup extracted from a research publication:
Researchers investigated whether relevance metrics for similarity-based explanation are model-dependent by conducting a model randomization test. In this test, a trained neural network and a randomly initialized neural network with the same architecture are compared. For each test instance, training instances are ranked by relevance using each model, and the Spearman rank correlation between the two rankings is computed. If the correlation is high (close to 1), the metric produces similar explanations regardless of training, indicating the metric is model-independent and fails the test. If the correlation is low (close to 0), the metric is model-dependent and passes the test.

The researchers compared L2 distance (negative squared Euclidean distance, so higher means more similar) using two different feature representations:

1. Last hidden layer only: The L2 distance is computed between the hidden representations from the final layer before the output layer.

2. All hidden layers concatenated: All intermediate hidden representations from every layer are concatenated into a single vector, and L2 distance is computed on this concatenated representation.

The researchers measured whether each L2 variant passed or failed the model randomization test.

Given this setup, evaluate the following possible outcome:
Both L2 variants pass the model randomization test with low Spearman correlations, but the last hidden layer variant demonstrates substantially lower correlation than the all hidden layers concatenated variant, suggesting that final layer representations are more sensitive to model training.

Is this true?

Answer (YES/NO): NO